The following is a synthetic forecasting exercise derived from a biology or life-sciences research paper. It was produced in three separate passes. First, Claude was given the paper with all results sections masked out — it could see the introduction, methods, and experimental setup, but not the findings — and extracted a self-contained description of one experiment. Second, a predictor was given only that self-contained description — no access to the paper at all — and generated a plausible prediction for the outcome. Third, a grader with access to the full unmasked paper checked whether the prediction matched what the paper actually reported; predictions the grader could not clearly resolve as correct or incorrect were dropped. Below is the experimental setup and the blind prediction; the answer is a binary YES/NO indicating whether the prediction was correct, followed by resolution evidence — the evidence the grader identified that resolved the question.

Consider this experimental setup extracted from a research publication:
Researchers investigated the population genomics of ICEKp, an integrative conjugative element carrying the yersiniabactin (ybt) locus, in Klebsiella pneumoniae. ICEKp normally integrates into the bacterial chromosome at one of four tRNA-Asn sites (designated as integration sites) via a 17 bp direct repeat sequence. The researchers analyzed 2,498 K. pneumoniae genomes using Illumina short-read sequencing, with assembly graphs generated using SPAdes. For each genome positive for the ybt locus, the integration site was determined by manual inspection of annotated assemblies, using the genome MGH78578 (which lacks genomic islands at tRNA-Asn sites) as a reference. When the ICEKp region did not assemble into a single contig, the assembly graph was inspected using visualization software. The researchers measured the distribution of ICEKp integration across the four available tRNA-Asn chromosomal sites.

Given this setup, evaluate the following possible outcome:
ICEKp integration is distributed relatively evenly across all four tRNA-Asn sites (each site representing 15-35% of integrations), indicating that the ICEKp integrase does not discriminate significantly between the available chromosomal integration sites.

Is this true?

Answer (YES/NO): NO